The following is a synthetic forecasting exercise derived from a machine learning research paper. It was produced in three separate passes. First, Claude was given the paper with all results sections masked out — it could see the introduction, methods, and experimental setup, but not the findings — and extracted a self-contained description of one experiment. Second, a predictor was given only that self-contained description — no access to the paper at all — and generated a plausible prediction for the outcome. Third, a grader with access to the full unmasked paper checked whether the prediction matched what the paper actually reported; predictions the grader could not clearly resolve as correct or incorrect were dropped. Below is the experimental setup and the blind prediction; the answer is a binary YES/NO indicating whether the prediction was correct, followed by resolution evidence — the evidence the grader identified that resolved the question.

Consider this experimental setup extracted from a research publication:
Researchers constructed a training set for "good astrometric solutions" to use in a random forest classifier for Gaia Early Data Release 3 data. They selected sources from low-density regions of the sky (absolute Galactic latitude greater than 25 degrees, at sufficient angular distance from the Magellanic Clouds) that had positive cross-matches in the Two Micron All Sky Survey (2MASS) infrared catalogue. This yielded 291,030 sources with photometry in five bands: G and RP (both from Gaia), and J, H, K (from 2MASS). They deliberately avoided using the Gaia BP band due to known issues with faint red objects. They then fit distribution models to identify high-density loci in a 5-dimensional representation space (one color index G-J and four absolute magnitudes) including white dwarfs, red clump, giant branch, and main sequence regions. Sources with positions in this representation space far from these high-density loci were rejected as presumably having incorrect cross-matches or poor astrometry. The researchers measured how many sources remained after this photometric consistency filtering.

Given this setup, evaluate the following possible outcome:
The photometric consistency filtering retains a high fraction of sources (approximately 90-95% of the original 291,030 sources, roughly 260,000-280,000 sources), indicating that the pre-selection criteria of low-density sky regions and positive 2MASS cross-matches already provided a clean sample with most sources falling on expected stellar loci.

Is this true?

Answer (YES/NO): YES